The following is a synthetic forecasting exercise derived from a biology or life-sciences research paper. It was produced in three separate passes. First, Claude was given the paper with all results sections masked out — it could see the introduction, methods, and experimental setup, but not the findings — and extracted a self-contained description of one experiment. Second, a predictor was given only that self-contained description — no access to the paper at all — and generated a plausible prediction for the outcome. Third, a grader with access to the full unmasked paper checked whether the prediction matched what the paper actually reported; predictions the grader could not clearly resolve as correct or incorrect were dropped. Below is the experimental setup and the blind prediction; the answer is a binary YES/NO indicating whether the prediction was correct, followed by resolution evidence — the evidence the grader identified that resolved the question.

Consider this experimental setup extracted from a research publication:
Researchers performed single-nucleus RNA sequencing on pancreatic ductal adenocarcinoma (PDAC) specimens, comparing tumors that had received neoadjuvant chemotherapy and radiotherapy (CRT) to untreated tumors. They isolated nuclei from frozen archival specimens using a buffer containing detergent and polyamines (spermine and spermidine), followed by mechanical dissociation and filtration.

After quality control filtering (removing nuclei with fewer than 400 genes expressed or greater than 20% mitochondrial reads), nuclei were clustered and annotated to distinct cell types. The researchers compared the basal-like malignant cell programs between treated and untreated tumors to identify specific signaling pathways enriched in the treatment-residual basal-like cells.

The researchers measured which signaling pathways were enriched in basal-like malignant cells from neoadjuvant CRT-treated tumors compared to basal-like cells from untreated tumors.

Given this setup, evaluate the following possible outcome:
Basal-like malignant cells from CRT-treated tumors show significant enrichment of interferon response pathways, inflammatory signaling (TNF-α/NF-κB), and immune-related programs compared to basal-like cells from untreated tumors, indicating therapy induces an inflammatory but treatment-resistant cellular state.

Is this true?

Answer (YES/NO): YES